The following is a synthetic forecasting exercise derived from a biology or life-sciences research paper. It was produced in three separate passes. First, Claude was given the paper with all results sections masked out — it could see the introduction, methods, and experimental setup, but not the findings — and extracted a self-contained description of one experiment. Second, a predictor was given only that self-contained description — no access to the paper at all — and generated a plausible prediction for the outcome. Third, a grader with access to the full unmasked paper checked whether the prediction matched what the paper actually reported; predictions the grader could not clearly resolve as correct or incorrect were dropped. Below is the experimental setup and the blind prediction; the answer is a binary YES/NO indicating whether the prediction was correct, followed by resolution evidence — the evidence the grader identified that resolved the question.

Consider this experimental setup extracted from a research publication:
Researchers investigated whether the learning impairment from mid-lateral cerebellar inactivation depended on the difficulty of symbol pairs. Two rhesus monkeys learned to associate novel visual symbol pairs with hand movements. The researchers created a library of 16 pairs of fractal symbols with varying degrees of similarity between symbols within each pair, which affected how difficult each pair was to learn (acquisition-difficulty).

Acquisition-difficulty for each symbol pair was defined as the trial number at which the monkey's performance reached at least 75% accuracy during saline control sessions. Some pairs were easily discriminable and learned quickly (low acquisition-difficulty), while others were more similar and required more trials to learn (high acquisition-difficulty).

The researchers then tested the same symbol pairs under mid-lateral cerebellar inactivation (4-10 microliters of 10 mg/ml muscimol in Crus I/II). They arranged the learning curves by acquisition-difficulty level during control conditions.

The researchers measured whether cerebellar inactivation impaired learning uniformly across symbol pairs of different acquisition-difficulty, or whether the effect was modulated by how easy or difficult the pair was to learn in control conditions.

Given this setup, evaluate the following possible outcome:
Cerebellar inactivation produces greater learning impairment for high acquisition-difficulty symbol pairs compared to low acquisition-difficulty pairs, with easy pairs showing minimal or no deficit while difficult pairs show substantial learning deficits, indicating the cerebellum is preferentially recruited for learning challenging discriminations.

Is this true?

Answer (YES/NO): NO